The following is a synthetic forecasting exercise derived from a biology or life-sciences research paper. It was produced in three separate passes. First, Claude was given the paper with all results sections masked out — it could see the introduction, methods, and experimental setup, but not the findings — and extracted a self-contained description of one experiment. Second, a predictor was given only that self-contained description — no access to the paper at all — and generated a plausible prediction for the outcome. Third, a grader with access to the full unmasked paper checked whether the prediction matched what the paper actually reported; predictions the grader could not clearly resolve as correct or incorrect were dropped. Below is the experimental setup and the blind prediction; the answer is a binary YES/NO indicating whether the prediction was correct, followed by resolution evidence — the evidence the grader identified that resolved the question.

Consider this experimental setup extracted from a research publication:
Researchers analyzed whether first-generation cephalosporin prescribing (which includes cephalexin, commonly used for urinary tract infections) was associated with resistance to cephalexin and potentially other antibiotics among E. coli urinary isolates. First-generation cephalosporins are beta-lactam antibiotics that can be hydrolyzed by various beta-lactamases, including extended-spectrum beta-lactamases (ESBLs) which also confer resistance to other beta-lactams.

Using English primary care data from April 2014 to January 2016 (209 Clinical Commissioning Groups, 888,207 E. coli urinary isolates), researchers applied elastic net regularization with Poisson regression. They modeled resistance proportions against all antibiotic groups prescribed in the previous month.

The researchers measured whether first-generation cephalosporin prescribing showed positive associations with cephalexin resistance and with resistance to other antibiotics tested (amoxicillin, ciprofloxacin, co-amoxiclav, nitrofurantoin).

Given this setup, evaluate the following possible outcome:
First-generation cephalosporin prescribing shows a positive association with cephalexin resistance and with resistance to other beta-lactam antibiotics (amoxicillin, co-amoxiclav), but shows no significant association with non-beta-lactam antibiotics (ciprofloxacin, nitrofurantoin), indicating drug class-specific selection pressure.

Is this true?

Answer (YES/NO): NO